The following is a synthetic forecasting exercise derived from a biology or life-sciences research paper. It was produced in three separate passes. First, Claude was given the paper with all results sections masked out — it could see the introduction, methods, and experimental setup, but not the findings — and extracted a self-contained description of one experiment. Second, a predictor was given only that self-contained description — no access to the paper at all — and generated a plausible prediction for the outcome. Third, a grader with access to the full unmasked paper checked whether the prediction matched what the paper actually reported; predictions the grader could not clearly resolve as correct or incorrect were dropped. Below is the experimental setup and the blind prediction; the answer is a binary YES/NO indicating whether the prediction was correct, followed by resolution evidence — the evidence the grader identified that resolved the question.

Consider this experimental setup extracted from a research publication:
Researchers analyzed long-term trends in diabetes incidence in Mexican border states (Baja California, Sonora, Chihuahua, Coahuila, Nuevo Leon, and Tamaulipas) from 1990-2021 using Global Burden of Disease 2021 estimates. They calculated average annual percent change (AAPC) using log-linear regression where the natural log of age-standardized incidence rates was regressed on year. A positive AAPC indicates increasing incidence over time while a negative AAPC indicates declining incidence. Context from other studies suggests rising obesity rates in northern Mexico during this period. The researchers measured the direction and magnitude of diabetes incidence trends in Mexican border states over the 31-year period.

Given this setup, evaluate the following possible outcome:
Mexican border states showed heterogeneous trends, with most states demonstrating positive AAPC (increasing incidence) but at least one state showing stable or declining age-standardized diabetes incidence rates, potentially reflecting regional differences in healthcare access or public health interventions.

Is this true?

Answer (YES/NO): NO